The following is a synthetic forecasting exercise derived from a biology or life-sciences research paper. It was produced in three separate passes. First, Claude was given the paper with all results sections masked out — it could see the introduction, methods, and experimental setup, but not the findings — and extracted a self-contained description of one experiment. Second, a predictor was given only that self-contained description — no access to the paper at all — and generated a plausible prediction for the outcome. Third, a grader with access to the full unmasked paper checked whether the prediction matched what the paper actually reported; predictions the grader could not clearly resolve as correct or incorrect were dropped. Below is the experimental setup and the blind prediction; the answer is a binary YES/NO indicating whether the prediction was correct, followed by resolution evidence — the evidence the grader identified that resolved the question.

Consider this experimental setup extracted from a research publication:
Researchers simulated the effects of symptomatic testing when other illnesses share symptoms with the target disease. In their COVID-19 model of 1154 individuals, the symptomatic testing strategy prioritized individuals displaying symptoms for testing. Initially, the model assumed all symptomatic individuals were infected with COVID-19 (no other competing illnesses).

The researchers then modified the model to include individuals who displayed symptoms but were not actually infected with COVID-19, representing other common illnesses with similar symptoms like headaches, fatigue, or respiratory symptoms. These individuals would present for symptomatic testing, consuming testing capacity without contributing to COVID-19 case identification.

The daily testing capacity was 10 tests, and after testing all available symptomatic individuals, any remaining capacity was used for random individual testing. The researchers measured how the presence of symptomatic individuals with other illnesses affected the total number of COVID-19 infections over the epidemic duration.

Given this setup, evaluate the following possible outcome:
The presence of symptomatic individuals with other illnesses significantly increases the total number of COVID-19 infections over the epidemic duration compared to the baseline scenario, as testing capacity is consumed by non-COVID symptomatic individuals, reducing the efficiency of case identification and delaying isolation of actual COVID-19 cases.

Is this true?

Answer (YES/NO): YES